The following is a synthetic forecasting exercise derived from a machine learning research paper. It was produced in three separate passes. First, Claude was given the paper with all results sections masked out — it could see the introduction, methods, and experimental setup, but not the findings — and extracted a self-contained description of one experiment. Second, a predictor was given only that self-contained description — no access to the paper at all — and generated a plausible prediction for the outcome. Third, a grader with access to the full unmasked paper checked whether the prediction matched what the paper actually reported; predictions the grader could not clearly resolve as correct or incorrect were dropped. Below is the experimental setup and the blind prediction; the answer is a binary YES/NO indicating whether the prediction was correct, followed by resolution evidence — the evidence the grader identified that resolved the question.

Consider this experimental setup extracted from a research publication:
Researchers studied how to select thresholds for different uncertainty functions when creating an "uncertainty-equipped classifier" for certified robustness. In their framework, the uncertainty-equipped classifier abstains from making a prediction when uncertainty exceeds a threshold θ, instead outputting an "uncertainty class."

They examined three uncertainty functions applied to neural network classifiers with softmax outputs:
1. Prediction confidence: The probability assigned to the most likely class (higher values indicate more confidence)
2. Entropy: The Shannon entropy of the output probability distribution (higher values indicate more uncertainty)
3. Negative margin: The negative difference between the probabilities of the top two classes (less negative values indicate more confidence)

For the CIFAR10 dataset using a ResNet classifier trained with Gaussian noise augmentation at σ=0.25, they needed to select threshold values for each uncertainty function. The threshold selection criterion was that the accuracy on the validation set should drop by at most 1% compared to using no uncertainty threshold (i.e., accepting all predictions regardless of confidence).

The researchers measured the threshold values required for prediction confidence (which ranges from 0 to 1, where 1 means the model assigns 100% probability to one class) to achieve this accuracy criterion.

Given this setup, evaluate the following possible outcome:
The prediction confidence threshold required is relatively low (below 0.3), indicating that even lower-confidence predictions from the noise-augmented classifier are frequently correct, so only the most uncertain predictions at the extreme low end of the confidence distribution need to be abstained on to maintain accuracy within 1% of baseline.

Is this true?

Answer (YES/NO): NO